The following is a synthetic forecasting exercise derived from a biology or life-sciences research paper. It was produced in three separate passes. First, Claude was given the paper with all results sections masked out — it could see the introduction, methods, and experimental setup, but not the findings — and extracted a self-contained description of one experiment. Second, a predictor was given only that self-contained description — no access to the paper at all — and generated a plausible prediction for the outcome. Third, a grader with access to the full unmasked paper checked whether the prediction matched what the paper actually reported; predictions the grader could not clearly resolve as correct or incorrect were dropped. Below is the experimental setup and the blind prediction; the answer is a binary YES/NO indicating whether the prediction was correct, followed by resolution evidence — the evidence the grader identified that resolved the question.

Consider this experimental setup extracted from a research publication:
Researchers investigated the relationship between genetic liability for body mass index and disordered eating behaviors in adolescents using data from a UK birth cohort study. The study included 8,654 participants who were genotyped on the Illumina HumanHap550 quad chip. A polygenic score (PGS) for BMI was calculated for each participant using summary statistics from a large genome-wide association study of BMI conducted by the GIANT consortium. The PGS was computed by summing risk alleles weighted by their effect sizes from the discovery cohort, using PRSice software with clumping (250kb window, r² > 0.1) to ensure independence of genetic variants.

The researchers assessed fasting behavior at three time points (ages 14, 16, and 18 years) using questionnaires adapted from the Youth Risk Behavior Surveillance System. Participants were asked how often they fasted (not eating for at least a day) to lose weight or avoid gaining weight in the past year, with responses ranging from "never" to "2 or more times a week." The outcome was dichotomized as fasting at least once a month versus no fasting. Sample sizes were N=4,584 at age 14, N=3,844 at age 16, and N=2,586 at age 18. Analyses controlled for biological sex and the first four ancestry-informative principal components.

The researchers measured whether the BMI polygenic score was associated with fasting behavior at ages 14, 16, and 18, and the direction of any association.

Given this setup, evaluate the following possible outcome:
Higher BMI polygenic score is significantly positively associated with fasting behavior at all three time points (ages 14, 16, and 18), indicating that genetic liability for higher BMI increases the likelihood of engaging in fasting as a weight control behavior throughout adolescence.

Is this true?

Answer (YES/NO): YES